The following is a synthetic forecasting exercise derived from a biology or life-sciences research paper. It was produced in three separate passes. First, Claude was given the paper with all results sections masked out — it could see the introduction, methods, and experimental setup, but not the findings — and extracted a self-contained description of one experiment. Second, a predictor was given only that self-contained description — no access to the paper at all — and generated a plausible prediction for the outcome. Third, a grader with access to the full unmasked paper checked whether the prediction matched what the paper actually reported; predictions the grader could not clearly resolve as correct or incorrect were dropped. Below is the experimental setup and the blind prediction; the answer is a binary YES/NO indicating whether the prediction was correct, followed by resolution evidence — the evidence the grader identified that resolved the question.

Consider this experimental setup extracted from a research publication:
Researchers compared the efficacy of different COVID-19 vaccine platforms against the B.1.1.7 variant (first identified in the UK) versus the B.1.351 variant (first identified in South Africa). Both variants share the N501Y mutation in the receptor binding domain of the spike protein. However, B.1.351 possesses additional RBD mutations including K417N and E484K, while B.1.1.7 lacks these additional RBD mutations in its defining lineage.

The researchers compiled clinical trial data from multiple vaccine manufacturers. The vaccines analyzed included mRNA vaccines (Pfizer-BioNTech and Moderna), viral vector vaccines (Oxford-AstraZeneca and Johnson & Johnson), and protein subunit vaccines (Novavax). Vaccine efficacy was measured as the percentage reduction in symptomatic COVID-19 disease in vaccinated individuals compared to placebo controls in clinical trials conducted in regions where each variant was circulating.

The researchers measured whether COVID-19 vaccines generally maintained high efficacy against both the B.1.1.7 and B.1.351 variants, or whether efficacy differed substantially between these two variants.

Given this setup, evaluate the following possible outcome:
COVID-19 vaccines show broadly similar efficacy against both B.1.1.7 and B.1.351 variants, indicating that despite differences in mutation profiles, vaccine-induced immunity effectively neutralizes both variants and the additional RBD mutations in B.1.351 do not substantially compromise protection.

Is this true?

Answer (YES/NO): NO